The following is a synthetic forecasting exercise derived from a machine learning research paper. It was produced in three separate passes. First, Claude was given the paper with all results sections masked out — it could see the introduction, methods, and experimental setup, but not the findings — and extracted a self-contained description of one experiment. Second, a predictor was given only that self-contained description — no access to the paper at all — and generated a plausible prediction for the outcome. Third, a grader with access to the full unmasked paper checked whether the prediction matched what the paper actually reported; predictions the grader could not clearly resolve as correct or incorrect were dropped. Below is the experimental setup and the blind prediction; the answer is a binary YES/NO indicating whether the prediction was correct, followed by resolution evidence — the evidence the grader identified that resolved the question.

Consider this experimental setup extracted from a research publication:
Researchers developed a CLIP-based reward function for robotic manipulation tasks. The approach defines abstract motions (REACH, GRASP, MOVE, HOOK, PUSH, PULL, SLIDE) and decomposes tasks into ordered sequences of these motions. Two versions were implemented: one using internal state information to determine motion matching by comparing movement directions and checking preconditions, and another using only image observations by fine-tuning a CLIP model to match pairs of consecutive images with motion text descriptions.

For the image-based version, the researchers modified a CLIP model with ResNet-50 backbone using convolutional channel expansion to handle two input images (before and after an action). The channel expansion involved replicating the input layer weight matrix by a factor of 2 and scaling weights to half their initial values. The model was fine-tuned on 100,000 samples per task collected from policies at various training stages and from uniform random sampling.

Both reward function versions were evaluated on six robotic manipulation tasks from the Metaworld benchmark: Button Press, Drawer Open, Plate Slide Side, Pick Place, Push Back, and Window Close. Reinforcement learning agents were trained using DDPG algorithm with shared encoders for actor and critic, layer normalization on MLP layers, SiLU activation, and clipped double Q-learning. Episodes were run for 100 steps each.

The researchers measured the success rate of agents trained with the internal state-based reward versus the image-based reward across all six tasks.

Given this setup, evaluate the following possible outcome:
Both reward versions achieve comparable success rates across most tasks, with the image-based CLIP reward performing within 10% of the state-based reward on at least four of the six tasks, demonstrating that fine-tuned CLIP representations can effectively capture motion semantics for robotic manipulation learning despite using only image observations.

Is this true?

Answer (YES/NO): NO